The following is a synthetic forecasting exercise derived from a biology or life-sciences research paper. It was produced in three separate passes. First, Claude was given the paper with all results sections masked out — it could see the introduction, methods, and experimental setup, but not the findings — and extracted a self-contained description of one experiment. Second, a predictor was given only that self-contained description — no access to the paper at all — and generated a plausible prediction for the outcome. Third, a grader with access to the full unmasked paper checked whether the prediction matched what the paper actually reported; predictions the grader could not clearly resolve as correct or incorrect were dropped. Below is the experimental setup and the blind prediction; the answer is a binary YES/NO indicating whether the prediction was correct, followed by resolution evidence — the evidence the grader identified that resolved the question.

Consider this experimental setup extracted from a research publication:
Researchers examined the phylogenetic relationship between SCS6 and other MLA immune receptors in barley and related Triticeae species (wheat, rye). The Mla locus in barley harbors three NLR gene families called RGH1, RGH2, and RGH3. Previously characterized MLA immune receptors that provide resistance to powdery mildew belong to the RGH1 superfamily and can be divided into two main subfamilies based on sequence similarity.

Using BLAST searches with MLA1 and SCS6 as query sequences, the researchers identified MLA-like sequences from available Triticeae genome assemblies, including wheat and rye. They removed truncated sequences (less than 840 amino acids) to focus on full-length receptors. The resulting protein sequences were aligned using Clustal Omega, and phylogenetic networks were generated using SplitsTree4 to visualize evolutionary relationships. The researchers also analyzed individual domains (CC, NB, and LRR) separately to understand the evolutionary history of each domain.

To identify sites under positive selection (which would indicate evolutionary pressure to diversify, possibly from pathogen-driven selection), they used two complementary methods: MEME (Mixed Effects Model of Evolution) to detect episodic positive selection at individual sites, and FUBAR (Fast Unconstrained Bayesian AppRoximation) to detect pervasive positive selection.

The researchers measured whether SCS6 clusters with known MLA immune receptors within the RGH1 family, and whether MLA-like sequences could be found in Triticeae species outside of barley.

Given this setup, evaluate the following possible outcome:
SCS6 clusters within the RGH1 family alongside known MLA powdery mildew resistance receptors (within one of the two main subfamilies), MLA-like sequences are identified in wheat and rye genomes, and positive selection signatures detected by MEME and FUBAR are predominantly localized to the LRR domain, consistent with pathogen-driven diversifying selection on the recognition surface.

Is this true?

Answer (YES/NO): YES